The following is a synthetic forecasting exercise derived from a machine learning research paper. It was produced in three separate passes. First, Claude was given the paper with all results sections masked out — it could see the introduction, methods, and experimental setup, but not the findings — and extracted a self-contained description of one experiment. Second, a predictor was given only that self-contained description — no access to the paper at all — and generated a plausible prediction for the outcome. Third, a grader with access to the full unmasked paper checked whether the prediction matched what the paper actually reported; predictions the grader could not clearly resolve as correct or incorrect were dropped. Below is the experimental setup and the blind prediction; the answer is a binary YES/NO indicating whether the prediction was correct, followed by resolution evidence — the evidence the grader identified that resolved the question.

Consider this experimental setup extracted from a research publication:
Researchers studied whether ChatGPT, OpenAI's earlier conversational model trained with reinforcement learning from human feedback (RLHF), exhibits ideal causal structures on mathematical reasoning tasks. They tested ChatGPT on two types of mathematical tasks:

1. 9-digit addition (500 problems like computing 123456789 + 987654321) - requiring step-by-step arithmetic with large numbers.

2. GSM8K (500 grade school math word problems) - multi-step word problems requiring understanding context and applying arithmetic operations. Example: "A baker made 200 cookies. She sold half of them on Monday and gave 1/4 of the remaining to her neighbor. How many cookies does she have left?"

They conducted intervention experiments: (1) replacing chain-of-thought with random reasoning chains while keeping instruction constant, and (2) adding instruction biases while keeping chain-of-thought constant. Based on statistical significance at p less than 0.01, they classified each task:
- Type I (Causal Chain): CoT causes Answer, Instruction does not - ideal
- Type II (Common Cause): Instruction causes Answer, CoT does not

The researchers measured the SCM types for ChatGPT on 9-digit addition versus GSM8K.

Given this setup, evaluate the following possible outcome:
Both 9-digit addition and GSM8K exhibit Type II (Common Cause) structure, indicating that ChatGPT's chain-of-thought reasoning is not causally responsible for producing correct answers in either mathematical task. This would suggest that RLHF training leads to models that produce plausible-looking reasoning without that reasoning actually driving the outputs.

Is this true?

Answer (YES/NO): NO